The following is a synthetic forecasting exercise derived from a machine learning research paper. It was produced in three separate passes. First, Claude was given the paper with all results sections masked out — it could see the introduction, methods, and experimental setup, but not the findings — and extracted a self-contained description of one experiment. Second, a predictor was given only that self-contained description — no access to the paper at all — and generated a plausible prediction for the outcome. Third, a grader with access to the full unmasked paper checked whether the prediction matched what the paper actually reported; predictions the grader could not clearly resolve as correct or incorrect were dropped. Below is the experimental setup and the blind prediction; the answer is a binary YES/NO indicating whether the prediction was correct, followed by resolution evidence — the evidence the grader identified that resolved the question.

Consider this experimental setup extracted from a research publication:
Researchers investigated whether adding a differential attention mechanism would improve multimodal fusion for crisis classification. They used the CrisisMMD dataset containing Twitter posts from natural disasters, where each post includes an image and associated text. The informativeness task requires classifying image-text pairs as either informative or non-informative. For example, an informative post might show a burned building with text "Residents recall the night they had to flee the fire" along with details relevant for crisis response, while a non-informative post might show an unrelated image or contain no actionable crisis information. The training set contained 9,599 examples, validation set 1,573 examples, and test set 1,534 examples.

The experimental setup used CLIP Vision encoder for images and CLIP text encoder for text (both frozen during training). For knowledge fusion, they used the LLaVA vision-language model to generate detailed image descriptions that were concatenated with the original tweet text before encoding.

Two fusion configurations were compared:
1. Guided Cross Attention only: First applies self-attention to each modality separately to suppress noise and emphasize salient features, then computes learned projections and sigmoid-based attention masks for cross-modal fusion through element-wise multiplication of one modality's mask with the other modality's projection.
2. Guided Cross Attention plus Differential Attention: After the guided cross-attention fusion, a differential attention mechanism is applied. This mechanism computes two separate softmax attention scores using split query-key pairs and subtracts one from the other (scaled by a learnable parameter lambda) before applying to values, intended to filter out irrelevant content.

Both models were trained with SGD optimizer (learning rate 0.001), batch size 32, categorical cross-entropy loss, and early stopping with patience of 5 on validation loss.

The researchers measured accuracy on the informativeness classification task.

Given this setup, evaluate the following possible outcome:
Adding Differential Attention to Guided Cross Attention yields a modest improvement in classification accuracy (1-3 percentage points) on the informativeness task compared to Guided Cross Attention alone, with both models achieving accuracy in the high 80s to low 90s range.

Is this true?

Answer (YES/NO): NO